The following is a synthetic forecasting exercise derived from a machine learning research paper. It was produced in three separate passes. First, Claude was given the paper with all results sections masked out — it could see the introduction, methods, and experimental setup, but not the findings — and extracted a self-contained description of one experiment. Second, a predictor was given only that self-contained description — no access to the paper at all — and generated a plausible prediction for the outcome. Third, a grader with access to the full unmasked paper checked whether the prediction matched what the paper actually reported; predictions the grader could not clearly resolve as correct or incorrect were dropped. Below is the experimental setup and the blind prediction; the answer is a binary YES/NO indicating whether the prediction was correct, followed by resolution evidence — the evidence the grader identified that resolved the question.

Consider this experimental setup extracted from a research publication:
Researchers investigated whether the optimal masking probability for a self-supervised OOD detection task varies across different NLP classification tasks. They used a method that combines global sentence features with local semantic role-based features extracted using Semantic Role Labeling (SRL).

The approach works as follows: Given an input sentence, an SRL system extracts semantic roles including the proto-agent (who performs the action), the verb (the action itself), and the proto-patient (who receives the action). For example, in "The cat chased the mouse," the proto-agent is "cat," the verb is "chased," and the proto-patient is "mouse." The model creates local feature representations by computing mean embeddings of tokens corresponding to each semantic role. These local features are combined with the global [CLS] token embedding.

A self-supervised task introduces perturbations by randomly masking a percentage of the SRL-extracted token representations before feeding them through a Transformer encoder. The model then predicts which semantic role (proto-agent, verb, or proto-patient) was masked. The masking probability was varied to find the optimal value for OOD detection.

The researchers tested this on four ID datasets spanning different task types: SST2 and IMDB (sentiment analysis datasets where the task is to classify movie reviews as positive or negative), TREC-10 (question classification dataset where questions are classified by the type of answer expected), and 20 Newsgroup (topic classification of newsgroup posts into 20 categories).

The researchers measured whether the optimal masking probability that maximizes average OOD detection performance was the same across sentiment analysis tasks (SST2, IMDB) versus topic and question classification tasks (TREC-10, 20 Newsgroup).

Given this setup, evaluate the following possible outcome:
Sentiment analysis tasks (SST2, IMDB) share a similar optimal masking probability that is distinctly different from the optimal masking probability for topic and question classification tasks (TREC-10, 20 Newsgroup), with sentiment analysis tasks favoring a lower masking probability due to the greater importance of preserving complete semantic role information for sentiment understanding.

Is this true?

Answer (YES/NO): YES